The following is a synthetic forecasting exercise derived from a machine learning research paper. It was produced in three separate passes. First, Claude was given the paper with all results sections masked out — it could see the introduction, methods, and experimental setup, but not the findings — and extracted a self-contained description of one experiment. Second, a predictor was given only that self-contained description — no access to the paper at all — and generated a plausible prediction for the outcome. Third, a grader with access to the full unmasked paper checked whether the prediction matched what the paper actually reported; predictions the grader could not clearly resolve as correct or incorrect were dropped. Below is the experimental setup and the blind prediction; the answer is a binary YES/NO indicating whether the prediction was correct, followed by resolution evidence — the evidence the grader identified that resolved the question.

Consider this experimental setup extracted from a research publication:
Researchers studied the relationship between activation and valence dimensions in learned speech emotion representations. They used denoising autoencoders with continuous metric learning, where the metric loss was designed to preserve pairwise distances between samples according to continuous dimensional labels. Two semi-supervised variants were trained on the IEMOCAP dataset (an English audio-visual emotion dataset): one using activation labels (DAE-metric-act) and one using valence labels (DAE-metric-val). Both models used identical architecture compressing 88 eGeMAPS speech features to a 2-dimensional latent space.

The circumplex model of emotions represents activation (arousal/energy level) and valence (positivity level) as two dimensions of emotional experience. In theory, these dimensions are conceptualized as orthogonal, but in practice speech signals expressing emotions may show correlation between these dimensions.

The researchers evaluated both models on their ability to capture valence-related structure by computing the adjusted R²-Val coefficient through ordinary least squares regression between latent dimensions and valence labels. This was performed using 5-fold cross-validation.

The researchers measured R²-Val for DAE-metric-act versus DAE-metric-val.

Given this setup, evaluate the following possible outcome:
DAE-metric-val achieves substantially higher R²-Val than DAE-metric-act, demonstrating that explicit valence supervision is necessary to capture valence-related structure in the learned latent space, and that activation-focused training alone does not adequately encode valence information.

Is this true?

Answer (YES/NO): NO